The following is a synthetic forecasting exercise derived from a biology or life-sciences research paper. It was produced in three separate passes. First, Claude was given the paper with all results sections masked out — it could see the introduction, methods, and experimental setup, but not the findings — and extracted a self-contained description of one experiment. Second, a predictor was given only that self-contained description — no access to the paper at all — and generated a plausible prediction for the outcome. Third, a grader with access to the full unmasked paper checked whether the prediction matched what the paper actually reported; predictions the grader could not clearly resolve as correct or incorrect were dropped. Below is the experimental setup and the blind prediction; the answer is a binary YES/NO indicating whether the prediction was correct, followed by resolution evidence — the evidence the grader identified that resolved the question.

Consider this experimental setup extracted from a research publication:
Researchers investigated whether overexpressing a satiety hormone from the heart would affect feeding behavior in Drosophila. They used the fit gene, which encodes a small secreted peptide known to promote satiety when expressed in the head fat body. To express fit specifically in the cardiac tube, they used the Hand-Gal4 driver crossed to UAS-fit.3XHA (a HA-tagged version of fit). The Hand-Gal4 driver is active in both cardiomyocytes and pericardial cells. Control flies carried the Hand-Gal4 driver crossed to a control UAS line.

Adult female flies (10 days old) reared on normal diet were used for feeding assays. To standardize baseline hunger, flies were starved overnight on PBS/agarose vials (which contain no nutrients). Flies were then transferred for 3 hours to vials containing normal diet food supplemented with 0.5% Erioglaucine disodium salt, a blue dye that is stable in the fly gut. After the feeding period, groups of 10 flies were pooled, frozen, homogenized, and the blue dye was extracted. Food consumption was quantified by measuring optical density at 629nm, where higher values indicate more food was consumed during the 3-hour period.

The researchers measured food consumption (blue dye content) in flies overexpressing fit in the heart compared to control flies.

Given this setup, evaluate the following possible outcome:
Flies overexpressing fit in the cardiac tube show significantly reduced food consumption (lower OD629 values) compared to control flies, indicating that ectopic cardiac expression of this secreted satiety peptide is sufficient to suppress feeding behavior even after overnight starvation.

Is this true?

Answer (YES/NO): NO